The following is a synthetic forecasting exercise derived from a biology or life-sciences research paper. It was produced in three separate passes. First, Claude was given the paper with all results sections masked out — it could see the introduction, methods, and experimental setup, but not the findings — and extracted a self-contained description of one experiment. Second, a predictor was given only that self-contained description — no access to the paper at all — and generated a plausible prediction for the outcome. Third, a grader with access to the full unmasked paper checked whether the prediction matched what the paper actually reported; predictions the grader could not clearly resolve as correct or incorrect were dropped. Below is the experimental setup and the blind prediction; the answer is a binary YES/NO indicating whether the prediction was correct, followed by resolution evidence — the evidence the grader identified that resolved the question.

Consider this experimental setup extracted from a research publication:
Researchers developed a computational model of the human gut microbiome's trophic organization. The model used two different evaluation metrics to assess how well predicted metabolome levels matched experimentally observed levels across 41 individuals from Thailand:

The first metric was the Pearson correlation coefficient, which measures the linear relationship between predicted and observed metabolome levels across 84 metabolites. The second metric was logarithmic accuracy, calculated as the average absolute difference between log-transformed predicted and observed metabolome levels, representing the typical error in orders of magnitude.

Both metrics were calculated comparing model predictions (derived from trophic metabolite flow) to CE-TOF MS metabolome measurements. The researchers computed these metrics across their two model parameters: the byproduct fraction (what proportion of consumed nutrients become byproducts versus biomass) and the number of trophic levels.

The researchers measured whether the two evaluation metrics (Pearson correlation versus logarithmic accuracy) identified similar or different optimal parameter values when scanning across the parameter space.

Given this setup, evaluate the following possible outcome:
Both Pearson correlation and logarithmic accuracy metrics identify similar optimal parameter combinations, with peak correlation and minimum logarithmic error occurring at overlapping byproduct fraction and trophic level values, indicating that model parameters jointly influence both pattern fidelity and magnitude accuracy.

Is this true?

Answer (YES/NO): YES